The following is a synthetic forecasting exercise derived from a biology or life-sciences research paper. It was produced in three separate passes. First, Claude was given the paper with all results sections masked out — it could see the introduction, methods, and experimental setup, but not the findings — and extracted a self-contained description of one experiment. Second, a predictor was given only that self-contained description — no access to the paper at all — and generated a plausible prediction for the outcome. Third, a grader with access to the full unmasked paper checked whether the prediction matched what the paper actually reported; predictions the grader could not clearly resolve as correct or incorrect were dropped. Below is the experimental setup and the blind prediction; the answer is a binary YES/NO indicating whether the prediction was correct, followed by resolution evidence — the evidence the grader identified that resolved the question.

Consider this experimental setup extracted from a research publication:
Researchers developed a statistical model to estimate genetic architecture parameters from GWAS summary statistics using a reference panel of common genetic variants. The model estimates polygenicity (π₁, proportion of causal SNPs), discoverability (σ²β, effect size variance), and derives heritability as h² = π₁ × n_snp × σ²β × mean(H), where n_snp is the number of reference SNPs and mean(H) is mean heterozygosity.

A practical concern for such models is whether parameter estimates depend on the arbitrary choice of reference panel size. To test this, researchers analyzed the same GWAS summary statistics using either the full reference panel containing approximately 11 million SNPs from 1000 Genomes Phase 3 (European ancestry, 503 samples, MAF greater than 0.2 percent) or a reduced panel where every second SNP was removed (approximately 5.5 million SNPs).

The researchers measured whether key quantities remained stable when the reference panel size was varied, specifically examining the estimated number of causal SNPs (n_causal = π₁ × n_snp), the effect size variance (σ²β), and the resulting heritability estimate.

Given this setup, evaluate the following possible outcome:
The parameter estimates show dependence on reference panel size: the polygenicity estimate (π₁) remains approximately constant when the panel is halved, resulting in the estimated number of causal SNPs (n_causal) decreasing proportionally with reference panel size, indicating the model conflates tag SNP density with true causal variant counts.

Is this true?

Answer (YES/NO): NO